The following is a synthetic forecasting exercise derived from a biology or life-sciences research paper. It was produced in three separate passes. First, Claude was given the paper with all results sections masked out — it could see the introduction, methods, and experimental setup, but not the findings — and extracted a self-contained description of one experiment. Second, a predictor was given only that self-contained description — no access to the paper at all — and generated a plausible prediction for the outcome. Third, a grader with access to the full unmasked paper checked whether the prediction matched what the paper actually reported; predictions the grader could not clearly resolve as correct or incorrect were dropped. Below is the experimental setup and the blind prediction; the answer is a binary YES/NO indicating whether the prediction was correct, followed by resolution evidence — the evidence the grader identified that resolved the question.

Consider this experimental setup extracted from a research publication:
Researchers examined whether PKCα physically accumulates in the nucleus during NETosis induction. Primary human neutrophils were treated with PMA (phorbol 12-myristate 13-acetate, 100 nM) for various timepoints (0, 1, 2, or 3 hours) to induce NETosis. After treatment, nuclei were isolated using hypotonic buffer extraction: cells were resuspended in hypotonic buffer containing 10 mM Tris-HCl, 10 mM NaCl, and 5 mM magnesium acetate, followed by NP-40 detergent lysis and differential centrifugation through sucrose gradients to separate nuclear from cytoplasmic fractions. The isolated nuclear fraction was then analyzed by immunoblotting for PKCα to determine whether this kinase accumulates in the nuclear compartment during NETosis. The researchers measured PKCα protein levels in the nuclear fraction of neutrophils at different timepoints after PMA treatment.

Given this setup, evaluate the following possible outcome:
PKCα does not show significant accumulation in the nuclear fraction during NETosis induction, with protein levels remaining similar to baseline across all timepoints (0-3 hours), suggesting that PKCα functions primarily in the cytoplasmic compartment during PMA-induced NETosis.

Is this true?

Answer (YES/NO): NO